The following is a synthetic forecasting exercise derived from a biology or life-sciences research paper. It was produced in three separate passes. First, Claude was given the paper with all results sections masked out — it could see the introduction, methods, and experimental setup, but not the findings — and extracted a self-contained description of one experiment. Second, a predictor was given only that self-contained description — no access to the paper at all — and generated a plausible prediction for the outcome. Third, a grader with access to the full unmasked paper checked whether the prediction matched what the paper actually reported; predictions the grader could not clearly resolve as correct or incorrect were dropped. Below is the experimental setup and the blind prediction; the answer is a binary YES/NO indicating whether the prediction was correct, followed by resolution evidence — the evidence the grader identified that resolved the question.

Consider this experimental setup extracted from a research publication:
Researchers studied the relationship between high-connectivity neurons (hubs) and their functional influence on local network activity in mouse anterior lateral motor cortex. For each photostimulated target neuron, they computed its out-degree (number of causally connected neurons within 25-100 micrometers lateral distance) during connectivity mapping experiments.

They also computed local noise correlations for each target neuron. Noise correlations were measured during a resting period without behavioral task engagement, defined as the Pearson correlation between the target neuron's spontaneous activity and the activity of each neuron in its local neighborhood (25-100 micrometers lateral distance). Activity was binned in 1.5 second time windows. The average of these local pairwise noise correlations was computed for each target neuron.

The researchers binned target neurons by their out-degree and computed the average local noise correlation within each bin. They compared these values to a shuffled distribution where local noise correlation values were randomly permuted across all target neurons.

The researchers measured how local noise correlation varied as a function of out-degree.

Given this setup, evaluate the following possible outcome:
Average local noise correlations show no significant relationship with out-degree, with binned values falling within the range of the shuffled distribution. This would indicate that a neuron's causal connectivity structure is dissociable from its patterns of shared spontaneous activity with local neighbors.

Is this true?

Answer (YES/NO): NO